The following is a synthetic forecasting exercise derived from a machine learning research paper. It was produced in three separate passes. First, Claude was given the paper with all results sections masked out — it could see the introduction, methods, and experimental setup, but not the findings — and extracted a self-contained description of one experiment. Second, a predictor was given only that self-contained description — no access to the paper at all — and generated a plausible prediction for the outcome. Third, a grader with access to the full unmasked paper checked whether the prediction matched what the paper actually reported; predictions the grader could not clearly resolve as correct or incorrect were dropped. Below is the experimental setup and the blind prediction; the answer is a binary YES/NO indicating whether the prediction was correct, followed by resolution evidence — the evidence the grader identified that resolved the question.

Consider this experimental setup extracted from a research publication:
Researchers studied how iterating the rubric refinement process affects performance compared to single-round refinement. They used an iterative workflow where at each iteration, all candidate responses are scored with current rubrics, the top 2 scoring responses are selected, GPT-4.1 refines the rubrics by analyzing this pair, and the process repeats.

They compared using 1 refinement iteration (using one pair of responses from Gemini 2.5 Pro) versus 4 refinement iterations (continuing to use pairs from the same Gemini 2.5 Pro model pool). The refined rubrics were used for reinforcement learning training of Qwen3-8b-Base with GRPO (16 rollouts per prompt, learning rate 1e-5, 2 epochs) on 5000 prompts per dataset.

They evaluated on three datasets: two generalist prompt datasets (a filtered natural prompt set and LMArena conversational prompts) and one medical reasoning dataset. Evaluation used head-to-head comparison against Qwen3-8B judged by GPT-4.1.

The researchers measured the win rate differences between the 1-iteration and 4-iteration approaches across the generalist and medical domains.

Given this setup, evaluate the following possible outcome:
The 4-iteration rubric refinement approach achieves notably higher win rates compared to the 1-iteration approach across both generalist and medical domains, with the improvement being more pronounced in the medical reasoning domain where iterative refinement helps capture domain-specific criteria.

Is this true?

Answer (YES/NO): YES